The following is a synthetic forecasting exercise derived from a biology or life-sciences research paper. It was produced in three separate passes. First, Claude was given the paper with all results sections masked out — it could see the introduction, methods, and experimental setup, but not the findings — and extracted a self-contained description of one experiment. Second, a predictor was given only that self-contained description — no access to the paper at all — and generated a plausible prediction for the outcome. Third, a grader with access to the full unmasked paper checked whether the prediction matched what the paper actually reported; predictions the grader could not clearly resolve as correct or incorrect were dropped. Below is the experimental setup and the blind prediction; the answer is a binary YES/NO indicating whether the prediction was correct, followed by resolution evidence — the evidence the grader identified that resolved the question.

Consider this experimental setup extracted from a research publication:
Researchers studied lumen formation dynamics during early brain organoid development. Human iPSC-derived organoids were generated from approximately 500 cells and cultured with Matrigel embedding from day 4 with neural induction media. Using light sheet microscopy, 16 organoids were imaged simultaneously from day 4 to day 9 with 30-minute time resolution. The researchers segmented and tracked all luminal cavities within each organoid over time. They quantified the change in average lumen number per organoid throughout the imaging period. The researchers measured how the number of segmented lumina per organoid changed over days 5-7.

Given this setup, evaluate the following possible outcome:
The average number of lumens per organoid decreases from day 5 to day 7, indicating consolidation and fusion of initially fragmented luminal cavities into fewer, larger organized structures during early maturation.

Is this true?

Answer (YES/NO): NO